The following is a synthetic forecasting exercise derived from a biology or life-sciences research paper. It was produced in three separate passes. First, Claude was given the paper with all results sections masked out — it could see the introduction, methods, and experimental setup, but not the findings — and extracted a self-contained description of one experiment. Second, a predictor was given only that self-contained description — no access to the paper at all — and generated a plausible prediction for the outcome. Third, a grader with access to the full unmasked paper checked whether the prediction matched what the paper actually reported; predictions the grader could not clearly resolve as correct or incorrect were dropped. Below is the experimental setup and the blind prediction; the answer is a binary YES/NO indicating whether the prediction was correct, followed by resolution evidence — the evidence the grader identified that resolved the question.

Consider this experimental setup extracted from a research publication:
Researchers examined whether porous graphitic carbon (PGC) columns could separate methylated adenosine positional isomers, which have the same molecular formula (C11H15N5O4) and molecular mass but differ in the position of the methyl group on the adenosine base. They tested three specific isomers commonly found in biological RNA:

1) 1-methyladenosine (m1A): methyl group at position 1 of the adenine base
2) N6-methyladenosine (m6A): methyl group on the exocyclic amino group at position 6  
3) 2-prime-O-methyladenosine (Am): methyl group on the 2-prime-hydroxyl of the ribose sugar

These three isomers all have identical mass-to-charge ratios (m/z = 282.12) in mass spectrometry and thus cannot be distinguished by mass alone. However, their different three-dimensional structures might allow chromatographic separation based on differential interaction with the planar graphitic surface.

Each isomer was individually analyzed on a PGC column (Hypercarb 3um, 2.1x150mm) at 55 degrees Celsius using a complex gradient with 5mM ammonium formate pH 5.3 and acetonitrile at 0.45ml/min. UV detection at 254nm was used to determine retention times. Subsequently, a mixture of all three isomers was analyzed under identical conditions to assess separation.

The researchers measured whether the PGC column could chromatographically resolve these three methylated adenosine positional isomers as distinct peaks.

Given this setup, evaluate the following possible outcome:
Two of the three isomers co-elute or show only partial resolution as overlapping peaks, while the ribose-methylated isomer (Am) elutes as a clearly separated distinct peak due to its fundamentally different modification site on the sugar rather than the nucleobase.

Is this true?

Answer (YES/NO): NO